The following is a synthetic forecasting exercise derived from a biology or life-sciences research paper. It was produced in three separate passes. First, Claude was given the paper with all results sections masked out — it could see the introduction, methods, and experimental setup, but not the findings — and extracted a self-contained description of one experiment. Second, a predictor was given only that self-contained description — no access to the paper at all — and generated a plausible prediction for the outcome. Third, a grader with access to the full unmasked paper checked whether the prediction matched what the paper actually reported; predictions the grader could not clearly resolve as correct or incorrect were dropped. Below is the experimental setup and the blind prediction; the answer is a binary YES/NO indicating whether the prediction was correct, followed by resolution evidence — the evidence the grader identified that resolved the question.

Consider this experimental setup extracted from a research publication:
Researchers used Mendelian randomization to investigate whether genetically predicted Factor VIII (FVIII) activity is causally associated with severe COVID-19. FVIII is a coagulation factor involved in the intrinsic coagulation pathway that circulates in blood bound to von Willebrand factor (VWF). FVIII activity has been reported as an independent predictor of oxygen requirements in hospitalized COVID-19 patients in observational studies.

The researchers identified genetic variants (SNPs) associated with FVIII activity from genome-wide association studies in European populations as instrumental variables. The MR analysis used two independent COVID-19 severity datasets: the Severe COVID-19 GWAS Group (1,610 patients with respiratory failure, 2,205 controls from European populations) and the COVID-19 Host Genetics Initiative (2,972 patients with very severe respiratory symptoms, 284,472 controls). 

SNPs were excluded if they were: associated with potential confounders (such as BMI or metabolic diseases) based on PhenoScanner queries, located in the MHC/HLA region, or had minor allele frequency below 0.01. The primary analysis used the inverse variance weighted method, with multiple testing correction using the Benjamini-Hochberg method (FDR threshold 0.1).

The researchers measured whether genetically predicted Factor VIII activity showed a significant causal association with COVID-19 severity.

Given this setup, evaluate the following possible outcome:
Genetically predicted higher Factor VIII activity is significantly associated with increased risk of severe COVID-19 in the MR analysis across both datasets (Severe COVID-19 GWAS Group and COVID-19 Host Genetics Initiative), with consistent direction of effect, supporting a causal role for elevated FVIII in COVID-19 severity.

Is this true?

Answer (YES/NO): NO